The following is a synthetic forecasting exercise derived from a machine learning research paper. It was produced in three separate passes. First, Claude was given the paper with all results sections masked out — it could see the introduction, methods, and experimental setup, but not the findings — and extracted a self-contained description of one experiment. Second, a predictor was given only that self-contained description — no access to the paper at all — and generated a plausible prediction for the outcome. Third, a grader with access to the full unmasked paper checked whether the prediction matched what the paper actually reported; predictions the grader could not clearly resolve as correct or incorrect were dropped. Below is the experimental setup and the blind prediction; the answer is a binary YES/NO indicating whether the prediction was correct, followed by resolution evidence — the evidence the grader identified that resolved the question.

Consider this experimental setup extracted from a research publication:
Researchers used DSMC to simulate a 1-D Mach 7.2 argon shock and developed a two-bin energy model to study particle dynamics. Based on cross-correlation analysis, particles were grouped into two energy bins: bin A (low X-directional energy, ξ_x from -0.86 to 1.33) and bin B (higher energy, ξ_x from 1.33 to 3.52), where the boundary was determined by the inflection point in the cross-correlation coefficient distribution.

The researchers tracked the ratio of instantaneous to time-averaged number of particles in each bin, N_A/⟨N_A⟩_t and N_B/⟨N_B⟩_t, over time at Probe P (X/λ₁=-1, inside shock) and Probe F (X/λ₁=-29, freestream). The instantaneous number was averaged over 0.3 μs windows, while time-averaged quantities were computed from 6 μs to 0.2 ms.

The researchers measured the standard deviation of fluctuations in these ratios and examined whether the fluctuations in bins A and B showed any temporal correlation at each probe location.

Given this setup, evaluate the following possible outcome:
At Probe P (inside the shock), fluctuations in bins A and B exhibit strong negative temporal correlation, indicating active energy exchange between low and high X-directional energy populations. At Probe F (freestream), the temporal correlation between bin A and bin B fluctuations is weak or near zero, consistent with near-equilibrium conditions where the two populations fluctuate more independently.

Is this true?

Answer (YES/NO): YES